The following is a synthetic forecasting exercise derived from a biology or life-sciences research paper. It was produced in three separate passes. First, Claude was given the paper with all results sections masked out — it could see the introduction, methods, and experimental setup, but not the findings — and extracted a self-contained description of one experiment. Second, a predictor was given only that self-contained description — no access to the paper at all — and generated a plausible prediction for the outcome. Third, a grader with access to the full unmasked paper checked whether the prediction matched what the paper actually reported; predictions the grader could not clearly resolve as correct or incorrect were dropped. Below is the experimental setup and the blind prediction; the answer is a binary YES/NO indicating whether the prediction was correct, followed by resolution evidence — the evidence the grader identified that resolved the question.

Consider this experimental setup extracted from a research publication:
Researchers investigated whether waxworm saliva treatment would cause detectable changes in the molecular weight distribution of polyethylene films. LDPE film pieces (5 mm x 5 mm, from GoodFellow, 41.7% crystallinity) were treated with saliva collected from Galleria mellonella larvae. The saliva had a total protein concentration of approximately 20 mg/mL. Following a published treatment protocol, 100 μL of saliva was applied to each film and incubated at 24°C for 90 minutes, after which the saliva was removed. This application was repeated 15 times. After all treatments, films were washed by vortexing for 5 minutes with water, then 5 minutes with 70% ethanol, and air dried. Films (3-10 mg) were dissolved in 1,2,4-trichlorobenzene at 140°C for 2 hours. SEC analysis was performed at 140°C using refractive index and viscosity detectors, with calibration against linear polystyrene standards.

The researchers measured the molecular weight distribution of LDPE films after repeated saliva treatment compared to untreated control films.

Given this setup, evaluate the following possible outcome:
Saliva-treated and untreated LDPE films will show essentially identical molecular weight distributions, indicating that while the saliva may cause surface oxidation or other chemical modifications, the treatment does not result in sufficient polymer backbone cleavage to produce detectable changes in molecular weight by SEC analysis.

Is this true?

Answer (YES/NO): YES